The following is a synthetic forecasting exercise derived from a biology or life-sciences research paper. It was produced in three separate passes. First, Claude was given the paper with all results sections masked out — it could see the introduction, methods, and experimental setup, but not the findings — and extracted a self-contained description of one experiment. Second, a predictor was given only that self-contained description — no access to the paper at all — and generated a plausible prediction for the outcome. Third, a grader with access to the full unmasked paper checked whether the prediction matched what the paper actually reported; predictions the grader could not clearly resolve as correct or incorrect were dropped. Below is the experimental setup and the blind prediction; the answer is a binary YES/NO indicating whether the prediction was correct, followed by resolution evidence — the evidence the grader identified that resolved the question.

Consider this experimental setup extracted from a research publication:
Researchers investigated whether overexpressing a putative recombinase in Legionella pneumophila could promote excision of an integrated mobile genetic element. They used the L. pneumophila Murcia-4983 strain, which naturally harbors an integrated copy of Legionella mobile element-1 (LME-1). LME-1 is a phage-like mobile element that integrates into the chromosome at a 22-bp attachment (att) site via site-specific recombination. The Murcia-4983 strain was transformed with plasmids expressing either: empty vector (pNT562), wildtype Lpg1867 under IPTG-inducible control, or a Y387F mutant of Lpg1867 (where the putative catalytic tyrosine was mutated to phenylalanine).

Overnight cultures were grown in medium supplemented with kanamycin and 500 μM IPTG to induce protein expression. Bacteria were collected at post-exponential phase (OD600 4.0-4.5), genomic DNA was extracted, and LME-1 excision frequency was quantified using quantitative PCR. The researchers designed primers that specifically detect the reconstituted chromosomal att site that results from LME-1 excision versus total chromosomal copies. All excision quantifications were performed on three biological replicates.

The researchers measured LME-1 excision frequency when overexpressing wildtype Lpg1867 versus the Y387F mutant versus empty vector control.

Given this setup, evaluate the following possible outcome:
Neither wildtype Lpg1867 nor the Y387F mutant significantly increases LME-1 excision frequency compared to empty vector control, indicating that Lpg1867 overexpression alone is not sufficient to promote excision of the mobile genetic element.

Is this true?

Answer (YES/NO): NO